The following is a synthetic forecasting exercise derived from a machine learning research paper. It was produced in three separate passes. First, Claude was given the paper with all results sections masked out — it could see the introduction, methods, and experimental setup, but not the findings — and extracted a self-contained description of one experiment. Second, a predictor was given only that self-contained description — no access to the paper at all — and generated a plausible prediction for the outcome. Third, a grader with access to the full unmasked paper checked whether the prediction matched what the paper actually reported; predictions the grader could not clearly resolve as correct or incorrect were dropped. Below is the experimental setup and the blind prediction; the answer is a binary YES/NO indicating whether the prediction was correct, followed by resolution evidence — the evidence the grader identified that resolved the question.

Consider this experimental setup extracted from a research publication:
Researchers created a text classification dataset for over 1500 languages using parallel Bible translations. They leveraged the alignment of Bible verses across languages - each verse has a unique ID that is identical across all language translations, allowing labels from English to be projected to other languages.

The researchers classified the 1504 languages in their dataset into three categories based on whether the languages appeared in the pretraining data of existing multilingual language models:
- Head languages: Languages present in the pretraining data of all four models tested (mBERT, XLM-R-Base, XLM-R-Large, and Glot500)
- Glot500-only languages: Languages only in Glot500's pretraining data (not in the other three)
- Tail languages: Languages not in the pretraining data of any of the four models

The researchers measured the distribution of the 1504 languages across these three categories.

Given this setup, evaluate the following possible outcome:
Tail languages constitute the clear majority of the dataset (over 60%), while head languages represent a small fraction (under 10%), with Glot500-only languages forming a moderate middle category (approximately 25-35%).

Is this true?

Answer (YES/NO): NO